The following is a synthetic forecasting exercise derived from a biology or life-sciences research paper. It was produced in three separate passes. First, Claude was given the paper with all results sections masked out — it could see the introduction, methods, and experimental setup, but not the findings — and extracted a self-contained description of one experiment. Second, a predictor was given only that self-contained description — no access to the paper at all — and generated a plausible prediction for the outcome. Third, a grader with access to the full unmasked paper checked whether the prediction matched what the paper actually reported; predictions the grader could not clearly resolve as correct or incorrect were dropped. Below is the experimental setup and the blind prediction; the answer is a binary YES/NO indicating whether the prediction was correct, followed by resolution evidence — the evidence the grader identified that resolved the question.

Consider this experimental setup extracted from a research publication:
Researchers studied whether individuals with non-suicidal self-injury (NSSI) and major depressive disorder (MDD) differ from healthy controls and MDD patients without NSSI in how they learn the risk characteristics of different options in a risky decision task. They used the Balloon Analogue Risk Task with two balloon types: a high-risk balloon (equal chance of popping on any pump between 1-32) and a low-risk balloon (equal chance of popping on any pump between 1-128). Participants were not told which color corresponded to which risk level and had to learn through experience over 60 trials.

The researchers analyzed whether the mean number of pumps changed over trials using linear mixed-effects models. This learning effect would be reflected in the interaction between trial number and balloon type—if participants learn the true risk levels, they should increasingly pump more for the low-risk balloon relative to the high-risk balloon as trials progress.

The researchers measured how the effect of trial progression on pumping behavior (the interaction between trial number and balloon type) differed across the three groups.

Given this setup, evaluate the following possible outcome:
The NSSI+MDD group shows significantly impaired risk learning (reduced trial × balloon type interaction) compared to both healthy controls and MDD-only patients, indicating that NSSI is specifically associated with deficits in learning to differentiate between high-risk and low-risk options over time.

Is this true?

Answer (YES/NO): NO